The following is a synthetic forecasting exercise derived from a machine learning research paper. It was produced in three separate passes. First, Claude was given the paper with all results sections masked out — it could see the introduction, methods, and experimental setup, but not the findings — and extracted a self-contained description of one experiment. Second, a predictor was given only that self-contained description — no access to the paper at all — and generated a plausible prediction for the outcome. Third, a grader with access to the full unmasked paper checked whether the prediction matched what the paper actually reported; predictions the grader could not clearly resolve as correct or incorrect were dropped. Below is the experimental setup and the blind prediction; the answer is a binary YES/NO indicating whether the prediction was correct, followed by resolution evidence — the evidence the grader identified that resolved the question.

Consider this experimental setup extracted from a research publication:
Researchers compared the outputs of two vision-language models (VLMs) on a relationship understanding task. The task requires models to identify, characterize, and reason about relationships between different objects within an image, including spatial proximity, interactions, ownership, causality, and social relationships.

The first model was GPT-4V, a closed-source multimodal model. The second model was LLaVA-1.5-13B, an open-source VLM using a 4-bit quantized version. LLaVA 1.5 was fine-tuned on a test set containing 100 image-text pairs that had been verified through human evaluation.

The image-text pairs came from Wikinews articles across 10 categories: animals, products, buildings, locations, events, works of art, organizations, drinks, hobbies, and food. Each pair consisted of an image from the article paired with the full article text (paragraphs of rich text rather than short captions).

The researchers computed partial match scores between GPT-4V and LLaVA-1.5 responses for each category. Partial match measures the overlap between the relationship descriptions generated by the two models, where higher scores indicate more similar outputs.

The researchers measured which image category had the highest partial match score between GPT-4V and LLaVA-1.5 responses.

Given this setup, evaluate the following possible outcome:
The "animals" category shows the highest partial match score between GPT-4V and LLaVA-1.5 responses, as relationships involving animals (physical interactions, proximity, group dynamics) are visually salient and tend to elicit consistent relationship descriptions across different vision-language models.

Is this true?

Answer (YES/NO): YES